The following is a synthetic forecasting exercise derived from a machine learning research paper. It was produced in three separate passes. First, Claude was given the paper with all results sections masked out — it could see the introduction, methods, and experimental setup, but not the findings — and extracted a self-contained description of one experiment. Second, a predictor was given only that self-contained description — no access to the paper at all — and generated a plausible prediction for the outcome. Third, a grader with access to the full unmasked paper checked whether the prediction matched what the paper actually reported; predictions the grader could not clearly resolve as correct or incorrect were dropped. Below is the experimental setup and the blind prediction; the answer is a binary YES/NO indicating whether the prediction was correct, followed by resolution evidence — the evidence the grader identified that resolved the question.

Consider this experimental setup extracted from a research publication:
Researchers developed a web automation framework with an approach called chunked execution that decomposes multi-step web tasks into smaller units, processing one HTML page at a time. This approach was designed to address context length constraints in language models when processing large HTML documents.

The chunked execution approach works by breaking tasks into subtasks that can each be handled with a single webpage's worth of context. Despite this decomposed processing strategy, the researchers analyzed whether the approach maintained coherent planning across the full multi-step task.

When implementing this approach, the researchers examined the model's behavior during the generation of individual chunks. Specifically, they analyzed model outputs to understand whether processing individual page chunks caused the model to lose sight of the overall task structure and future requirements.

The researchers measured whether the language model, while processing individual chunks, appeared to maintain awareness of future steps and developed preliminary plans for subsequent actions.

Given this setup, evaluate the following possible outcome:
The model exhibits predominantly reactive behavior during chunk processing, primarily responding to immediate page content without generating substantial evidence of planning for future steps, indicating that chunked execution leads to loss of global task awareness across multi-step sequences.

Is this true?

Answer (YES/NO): NO